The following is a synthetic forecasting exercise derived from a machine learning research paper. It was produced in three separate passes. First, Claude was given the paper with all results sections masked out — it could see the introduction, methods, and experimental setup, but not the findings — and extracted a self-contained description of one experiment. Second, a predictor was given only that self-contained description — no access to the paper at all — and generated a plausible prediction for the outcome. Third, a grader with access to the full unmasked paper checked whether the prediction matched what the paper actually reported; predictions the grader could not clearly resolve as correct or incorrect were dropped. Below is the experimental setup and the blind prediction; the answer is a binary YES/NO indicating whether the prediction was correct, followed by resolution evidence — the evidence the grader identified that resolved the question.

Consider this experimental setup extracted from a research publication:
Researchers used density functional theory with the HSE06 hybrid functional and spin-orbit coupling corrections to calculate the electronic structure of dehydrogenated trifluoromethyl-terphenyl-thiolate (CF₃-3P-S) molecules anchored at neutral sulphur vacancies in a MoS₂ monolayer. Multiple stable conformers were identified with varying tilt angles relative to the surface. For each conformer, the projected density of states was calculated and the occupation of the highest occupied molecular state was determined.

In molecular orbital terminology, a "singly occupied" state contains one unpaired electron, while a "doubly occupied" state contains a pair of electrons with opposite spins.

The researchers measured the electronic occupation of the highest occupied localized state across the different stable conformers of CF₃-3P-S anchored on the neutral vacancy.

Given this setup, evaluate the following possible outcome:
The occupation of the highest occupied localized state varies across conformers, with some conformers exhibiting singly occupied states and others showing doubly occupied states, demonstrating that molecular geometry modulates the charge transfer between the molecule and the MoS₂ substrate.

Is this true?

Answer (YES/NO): NO